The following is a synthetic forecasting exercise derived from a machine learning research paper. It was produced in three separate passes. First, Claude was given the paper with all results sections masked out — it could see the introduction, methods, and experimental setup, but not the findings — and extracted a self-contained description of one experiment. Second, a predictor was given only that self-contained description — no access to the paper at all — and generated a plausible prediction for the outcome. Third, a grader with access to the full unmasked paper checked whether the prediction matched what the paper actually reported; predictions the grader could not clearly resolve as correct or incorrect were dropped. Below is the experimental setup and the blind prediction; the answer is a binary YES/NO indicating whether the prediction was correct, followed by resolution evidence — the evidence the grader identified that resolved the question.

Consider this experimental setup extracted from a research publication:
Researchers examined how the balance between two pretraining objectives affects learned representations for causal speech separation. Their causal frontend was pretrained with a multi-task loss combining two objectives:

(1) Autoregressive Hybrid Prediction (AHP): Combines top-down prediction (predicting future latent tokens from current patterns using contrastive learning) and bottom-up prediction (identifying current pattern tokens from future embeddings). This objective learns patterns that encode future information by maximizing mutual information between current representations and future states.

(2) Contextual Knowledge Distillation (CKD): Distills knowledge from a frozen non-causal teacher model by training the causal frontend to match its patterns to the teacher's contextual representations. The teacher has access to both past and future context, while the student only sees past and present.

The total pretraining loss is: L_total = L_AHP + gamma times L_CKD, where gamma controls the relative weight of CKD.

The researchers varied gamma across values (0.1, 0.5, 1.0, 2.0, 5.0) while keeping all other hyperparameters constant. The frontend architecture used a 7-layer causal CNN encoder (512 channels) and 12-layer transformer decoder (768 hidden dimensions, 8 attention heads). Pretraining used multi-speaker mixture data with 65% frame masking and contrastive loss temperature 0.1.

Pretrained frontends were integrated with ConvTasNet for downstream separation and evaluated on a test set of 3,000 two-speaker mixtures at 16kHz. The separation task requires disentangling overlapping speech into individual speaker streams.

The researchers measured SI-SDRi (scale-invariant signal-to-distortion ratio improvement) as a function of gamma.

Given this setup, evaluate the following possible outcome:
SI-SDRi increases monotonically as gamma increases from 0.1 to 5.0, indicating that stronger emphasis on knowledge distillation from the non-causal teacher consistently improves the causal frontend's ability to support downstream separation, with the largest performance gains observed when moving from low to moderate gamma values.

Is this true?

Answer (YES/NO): NO